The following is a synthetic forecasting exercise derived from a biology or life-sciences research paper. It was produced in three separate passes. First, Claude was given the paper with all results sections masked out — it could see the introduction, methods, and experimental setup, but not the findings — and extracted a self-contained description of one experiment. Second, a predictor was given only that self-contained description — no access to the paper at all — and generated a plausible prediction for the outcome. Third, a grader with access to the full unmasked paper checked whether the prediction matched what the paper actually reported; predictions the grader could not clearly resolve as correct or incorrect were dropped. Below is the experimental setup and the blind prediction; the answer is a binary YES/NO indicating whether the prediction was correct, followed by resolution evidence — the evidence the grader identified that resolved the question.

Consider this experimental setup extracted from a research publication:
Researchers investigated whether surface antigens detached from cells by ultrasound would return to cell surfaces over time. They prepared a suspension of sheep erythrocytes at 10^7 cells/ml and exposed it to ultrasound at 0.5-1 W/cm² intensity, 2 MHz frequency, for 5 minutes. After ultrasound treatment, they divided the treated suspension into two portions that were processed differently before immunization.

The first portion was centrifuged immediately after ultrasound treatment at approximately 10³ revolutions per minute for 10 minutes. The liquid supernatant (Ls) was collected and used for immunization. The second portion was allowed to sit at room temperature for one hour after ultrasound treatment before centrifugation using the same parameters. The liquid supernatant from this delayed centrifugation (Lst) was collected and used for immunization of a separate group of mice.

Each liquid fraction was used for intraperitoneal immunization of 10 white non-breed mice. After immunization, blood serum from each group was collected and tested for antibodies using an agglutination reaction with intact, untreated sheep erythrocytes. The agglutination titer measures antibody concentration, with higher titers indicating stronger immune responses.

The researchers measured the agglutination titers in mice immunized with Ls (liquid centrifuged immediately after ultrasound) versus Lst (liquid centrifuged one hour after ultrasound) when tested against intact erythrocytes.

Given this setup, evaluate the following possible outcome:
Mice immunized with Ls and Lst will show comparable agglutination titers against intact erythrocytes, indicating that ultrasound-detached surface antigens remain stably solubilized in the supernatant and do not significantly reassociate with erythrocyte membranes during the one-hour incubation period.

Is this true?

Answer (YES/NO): NO